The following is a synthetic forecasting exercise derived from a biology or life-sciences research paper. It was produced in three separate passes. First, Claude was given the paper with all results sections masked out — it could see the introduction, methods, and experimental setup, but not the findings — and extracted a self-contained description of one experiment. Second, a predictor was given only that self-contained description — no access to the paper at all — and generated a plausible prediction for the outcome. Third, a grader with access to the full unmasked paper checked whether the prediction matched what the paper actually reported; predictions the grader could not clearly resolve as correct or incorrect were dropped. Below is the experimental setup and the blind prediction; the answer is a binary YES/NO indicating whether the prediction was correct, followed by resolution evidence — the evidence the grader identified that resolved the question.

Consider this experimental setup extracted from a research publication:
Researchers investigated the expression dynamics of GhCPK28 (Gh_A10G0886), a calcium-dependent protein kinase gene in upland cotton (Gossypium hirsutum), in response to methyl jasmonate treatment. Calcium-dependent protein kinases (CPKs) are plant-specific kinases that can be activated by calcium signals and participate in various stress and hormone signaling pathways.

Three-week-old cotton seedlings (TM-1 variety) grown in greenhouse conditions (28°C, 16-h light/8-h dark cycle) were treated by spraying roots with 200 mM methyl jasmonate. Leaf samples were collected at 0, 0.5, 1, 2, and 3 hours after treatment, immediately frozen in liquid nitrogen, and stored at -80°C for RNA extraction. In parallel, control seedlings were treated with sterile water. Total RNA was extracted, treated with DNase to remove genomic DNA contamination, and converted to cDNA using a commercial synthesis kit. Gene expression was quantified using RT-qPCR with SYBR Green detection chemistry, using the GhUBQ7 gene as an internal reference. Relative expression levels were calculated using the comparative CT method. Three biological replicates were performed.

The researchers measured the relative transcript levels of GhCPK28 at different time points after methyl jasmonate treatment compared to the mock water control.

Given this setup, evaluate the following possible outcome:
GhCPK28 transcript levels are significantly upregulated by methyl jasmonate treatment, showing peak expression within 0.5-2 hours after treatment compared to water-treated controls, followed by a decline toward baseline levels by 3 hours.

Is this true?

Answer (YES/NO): NO